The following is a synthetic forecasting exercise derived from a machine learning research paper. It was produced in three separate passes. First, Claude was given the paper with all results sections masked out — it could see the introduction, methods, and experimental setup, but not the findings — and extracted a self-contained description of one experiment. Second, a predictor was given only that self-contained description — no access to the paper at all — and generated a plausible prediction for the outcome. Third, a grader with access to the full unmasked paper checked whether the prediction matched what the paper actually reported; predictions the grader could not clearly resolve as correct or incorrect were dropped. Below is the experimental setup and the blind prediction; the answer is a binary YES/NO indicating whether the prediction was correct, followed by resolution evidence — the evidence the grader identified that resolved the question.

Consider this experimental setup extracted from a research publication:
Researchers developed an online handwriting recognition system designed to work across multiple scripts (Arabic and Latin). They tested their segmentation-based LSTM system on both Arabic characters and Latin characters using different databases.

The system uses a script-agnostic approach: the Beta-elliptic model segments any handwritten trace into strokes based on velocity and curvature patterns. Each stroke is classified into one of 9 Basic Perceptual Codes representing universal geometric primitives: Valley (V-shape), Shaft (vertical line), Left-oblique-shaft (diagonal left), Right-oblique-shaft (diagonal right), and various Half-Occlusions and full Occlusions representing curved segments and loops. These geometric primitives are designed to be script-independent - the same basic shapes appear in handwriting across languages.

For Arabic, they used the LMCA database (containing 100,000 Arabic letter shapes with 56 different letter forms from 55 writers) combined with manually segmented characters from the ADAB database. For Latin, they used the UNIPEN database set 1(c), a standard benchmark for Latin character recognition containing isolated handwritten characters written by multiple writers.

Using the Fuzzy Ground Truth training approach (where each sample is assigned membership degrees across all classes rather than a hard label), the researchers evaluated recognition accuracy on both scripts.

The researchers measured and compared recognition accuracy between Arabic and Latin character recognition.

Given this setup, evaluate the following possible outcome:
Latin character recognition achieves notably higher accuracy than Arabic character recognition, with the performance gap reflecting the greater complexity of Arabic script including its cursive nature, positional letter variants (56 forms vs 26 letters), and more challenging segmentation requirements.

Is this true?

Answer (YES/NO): NO